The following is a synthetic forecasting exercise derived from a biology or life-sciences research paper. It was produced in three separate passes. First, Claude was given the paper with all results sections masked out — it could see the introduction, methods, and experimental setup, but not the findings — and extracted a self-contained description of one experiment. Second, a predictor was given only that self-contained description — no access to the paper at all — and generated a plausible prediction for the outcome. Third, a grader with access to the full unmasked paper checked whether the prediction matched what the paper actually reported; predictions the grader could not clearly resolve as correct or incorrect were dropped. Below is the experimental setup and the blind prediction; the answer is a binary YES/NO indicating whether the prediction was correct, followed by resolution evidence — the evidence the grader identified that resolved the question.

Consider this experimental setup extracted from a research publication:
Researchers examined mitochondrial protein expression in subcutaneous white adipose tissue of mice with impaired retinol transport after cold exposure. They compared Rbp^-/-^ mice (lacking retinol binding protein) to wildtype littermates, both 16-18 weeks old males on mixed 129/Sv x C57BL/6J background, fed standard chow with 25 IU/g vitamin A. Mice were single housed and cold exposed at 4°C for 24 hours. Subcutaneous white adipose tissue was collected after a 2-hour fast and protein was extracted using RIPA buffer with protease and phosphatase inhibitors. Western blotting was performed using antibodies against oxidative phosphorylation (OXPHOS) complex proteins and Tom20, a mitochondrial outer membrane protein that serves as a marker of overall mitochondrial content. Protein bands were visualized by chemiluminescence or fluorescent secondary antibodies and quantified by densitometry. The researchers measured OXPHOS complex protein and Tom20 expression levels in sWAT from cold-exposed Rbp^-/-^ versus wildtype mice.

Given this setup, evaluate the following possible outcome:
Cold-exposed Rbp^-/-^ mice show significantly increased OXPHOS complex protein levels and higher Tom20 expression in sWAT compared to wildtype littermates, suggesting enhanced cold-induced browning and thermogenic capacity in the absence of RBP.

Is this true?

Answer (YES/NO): NO